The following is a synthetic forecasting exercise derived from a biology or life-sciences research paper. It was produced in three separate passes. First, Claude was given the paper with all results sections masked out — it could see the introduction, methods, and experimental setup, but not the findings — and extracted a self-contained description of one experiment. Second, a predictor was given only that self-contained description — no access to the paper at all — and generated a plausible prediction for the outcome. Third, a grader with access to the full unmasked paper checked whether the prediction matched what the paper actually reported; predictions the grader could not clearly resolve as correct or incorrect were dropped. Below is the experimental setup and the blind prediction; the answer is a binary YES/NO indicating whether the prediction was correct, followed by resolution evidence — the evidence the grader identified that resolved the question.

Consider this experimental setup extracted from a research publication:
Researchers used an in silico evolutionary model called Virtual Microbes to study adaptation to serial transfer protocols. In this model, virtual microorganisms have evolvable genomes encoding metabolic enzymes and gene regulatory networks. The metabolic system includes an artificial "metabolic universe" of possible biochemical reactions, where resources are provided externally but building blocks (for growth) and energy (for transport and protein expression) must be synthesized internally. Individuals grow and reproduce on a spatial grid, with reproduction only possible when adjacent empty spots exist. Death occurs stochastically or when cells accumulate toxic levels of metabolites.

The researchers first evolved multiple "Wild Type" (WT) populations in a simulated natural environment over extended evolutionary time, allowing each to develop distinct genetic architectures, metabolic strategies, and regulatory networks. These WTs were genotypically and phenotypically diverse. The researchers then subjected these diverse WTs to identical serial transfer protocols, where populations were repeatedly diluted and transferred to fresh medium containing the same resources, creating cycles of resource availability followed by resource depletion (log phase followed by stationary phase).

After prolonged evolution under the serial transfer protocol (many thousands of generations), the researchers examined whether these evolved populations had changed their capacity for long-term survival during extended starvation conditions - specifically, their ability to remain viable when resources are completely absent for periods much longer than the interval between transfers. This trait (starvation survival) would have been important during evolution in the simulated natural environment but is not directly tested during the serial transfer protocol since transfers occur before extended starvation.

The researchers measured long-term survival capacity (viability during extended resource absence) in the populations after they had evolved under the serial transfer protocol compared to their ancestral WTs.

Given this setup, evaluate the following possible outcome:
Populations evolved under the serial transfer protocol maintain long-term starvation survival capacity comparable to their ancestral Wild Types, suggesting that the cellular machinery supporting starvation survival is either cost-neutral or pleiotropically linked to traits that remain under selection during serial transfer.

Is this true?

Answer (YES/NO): NO